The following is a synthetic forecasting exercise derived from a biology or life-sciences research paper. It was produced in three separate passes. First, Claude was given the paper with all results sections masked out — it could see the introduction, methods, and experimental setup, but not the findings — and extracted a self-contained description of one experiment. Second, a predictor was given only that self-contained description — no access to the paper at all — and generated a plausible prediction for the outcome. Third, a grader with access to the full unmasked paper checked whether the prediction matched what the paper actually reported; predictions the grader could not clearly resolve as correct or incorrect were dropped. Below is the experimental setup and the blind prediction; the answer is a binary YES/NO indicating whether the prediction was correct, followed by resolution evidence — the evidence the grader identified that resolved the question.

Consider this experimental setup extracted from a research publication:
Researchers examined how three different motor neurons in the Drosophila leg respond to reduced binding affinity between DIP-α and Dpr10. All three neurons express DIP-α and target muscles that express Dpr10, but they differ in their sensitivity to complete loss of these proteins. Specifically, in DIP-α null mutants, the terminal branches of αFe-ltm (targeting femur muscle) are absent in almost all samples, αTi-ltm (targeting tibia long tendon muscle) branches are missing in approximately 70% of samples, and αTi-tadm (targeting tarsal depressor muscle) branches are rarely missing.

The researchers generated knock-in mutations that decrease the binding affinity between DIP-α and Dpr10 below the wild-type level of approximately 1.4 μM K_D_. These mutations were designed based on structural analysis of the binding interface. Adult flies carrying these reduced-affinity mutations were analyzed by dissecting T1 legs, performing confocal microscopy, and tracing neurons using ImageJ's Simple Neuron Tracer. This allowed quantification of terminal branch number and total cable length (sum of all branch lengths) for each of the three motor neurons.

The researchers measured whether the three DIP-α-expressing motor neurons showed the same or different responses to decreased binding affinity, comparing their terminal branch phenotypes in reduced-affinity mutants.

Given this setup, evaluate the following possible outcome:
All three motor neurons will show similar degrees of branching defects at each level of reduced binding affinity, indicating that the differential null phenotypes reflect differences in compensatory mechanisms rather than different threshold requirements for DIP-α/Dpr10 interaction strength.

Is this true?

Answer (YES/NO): NO